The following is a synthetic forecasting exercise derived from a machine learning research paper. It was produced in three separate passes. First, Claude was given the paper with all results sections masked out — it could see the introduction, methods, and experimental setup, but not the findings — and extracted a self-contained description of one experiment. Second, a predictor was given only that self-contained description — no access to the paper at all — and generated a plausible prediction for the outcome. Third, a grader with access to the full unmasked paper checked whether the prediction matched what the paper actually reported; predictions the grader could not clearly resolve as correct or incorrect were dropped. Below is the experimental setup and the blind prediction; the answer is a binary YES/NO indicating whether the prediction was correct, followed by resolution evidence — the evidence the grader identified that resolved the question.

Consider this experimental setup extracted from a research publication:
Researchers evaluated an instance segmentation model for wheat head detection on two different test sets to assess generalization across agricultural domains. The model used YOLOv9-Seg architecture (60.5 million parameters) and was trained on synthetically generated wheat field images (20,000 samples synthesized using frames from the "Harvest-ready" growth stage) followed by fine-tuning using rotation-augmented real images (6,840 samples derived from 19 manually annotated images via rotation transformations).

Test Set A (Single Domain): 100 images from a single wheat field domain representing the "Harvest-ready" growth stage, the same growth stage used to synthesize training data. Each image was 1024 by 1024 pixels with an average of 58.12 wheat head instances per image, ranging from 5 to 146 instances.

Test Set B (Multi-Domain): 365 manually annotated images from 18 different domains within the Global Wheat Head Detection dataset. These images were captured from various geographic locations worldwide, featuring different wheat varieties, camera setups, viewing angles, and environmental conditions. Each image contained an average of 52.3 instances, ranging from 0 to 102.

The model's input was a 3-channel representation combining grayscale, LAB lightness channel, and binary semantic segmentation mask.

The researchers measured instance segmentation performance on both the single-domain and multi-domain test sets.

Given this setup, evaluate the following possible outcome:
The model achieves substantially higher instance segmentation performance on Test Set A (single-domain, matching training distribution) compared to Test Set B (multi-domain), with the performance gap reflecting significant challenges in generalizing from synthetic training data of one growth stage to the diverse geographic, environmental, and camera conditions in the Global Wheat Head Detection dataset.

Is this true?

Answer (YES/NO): NO